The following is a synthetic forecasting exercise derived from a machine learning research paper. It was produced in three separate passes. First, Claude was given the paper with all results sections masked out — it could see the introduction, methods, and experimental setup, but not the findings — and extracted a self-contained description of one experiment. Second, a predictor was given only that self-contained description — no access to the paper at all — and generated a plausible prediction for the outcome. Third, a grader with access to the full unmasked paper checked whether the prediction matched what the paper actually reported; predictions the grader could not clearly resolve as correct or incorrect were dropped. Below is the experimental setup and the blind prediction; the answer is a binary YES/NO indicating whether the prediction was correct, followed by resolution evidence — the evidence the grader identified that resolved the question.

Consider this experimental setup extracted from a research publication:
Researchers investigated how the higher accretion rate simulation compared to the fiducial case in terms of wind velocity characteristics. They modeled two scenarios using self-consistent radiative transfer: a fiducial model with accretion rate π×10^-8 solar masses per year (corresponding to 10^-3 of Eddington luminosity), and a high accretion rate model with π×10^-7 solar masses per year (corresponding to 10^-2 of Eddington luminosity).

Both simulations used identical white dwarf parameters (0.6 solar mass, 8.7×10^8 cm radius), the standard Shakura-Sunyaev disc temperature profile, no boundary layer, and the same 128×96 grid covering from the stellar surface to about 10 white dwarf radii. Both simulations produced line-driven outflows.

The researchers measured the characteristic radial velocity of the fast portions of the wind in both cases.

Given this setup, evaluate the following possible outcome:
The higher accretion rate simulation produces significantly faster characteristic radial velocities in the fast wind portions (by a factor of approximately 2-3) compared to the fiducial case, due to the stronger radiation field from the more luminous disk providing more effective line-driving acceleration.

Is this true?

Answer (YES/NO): NO